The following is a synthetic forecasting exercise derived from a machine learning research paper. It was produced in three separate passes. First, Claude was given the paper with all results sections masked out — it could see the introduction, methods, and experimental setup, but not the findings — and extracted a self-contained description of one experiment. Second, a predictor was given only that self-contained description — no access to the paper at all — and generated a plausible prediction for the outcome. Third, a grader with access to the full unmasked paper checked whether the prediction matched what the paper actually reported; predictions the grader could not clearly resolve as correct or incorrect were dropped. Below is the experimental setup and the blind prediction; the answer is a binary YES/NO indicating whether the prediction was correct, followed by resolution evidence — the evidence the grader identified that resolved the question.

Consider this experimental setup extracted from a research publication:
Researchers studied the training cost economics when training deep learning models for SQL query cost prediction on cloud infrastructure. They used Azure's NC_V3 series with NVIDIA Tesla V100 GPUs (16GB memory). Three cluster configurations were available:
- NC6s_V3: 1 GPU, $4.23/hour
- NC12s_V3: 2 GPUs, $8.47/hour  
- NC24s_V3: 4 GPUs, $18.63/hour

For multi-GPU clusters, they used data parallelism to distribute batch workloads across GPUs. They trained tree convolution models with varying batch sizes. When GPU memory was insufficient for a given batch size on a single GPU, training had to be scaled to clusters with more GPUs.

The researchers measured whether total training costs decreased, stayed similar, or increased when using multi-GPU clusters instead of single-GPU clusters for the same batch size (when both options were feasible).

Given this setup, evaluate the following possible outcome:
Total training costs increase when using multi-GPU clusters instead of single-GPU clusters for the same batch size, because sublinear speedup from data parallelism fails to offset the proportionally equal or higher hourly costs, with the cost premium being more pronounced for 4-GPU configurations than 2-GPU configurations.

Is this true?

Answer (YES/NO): YES